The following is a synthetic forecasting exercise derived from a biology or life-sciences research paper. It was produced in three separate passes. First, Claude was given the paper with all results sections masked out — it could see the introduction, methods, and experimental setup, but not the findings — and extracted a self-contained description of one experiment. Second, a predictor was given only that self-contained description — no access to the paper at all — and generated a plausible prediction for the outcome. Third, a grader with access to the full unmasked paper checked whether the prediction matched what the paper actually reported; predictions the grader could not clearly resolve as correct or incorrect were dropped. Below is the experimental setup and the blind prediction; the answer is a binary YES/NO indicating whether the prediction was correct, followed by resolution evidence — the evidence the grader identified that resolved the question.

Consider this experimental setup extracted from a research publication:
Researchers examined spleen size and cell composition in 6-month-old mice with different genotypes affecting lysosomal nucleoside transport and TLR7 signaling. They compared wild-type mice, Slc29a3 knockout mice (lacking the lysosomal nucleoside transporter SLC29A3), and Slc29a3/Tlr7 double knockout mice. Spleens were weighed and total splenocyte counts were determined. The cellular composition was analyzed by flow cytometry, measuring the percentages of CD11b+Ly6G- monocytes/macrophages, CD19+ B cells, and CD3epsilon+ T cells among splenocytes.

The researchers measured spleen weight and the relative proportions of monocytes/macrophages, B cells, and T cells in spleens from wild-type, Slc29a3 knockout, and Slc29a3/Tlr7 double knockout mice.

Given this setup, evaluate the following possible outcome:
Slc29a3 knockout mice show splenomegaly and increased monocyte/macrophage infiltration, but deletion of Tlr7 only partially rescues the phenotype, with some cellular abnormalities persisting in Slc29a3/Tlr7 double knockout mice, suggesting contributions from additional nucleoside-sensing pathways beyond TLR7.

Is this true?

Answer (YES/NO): NO